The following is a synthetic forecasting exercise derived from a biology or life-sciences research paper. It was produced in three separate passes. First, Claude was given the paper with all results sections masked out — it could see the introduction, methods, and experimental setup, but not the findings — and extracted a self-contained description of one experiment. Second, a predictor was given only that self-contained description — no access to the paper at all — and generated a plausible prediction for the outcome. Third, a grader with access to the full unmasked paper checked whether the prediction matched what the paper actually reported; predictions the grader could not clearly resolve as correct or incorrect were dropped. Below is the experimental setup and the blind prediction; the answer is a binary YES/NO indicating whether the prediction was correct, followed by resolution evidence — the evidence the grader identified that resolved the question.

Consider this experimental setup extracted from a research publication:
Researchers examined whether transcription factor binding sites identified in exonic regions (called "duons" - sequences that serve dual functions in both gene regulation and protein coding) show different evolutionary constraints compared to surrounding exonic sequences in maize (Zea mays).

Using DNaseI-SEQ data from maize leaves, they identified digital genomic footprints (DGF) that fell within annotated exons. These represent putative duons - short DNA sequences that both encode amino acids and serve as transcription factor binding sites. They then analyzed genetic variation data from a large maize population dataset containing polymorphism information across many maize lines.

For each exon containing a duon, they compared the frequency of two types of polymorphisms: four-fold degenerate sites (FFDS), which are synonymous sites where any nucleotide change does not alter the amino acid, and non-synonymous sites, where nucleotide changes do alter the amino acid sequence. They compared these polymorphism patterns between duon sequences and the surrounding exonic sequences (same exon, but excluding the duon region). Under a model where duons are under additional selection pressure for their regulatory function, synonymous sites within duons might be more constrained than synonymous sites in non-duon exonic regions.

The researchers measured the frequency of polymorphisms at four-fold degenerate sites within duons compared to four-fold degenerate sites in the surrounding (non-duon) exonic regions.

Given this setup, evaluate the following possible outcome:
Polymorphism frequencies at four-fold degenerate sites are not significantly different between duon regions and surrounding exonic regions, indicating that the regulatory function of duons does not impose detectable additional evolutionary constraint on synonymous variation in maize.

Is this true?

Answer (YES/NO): NO